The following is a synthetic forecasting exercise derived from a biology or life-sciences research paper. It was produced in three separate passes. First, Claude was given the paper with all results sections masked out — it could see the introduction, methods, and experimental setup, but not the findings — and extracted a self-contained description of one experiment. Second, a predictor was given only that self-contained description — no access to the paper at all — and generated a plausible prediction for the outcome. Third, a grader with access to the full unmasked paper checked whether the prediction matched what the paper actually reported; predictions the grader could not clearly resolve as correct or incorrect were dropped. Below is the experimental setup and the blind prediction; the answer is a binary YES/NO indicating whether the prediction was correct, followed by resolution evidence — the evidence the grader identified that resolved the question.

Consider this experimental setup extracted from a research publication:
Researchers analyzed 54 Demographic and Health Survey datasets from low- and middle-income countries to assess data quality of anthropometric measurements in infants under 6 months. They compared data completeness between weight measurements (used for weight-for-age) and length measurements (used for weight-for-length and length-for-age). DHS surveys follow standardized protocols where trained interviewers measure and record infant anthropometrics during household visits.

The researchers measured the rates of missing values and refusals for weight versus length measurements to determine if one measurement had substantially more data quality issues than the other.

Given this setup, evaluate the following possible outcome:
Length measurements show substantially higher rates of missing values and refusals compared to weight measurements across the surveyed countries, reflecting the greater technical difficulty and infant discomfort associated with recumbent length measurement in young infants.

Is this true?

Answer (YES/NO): NO